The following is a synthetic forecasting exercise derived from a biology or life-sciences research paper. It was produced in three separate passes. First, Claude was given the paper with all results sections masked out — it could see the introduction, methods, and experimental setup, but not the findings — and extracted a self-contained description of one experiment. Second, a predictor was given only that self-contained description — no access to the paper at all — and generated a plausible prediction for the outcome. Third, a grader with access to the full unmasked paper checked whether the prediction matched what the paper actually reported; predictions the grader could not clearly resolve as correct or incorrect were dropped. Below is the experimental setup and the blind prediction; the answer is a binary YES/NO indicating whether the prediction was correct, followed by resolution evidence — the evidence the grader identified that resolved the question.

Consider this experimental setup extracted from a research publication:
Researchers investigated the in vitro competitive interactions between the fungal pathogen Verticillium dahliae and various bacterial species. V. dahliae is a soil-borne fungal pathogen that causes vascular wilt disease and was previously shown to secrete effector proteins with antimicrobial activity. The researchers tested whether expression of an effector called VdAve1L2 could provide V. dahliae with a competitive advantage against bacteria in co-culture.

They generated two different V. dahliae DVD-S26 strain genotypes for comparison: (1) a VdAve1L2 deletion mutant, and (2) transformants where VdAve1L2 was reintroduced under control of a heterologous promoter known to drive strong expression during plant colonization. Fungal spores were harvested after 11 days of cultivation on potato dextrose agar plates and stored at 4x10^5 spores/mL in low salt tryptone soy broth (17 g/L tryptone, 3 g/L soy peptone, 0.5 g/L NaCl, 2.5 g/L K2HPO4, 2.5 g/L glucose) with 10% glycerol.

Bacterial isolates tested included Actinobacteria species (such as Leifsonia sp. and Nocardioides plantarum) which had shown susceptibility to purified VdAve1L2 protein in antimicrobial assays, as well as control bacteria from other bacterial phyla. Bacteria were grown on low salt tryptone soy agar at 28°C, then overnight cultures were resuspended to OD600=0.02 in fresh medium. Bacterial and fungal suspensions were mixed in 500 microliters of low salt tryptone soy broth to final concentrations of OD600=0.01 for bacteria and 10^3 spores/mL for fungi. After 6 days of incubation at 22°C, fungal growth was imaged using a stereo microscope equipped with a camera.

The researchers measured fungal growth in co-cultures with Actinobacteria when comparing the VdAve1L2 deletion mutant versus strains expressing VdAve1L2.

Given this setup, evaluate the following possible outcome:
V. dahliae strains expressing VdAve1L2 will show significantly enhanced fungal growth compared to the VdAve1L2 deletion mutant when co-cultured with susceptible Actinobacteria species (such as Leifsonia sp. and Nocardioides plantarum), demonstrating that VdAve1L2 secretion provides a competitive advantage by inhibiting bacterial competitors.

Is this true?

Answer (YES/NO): YES